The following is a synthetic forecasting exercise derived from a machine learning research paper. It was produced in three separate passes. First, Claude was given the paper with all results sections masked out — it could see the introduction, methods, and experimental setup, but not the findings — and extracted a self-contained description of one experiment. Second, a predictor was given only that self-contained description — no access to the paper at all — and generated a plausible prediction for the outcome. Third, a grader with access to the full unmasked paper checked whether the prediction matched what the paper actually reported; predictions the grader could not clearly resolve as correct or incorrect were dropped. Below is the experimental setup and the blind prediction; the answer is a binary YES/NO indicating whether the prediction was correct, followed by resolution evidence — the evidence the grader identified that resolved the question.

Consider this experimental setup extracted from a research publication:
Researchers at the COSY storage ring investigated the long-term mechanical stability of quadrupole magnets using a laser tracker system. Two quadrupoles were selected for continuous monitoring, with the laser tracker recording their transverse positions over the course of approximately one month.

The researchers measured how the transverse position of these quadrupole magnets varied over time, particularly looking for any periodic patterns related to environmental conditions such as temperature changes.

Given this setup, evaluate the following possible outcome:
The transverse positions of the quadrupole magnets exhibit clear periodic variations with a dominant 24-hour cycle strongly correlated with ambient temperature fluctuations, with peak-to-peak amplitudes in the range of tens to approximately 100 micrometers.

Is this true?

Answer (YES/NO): YES